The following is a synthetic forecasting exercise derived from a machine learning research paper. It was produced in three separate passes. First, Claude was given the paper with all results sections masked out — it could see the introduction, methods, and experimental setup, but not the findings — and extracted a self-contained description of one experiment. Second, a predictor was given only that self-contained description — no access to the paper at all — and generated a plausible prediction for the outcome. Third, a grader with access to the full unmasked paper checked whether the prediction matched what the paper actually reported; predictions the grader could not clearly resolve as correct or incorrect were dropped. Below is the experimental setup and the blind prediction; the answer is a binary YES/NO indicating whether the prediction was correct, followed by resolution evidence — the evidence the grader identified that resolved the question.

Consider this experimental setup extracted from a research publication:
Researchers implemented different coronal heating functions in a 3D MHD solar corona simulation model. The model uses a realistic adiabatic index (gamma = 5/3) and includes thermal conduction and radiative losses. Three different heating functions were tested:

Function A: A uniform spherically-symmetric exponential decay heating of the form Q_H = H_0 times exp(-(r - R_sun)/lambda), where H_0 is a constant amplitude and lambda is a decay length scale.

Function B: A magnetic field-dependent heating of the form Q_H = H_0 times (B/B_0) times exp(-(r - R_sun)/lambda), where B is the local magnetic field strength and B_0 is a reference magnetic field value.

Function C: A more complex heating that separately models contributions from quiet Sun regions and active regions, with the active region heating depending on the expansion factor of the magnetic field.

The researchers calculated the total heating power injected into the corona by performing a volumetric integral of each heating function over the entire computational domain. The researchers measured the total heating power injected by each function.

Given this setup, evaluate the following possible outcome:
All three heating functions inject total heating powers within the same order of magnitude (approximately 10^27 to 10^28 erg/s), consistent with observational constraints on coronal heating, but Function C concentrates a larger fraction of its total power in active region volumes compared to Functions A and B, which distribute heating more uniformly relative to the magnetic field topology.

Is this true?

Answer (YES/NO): NO